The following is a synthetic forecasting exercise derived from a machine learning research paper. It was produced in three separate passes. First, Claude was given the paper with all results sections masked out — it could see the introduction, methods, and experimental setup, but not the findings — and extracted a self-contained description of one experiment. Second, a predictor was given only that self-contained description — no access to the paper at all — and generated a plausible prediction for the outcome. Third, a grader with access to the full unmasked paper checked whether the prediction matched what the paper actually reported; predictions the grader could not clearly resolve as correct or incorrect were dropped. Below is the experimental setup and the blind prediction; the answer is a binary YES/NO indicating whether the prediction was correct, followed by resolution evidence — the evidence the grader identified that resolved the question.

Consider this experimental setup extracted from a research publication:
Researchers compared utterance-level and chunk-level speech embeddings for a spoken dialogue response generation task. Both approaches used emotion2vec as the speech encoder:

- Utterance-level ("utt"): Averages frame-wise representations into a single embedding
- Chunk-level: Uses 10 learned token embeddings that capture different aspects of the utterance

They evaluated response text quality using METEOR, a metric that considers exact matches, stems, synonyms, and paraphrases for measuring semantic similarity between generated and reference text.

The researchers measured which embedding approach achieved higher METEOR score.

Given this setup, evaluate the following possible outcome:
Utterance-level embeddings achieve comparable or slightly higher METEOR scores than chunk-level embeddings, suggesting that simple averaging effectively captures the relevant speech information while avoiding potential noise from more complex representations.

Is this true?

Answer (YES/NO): YES